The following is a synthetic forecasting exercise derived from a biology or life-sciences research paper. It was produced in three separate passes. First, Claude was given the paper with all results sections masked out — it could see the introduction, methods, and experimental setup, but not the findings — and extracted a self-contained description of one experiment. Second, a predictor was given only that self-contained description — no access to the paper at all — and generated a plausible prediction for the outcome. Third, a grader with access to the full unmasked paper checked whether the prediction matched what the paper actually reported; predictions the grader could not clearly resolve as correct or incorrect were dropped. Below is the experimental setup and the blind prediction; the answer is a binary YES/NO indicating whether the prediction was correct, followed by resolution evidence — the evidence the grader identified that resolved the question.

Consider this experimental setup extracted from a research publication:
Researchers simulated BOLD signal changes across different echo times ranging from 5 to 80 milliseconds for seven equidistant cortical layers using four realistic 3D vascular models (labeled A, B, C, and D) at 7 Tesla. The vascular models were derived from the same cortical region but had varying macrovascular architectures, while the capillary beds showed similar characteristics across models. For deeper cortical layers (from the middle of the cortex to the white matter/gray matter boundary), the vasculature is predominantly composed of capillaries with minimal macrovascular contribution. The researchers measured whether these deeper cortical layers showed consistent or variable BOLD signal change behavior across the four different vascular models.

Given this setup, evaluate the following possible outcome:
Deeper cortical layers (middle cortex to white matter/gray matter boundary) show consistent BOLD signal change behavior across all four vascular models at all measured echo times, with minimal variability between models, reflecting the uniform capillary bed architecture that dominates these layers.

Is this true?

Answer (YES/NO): NO